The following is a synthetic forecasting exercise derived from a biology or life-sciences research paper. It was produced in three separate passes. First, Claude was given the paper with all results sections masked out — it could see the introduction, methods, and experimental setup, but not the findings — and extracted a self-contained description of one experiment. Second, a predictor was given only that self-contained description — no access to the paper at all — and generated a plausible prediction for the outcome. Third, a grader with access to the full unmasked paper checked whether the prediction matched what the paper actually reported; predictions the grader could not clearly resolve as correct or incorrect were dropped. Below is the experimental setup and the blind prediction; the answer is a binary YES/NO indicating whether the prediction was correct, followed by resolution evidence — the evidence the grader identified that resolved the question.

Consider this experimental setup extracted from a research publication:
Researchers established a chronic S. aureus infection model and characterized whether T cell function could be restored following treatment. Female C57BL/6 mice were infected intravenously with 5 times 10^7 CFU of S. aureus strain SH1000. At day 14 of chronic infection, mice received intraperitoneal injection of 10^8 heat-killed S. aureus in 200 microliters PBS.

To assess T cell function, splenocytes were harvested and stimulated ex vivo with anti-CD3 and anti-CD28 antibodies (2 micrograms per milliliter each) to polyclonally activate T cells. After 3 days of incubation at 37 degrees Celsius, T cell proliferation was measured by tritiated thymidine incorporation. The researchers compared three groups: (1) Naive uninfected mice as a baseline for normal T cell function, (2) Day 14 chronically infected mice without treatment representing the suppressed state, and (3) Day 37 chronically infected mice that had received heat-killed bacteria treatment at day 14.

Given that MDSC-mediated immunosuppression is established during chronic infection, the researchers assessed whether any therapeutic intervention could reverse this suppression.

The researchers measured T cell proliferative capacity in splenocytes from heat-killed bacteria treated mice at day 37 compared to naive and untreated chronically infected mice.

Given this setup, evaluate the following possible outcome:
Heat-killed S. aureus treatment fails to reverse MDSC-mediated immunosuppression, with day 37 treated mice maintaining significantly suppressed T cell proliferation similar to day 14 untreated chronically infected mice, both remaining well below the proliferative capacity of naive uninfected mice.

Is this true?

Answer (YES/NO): NO